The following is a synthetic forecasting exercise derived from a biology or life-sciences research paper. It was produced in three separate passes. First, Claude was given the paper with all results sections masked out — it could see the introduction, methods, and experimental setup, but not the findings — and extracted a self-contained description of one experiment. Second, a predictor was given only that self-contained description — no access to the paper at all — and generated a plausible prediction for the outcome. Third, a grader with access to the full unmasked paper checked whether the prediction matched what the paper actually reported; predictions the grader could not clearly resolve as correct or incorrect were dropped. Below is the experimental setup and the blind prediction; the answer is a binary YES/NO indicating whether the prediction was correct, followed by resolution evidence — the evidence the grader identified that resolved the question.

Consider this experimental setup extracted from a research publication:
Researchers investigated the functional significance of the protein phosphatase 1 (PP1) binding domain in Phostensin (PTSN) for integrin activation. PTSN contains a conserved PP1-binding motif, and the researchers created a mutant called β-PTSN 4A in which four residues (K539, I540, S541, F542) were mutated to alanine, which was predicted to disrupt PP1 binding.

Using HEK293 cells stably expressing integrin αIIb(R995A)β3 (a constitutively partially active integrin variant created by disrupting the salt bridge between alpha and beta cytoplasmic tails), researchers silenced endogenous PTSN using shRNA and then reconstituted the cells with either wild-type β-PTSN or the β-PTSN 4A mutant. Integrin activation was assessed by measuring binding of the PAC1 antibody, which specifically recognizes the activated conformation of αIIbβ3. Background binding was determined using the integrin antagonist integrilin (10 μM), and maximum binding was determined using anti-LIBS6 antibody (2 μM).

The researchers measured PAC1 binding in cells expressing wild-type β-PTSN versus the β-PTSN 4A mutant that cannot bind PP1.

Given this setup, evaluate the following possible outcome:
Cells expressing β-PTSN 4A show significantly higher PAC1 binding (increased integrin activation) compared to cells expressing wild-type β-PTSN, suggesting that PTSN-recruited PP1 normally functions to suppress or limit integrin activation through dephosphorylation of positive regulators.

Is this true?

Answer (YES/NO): NO